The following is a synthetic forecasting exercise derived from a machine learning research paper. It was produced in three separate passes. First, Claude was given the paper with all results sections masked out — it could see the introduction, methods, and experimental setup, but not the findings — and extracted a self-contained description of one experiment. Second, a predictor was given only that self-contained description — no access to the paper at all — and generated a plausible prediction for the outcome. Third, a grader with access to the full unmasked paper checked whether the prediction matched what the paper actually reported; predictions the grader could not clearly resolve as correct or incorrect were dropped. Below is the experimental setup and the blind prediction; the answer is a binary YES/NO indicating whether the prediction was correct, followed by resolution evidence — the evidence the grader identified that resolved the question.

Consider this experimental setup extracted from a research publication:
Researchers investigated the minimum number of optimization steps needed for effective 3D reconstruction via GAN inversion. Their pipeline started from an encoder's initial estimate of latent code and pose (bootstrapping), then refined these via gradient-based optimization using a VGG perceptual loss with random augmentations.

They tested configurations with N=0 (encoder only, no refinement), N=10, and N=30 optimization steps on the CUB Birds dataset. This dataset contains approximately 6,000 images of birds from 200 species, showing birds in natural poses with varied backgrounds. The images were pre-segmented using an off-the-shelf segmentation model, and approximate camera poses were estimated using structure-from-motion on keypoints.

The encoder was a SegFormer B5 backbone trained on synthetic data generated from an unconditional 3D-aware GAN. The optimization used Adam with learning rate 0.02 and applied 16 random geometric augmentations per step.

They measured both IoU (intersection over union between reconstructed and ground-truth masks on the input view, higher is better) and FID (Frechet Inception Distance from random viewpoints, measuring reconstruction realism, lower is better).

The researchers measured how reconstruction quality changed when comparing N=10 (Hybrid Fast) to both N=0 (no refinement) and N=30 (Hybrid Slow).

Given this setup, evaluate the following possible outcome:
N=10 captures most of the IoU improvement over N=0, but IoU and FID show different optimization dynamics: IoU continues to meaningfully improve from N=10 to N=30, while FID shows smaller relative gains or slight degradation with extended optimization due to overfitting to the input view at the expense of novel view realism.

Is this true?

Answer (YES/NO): NO